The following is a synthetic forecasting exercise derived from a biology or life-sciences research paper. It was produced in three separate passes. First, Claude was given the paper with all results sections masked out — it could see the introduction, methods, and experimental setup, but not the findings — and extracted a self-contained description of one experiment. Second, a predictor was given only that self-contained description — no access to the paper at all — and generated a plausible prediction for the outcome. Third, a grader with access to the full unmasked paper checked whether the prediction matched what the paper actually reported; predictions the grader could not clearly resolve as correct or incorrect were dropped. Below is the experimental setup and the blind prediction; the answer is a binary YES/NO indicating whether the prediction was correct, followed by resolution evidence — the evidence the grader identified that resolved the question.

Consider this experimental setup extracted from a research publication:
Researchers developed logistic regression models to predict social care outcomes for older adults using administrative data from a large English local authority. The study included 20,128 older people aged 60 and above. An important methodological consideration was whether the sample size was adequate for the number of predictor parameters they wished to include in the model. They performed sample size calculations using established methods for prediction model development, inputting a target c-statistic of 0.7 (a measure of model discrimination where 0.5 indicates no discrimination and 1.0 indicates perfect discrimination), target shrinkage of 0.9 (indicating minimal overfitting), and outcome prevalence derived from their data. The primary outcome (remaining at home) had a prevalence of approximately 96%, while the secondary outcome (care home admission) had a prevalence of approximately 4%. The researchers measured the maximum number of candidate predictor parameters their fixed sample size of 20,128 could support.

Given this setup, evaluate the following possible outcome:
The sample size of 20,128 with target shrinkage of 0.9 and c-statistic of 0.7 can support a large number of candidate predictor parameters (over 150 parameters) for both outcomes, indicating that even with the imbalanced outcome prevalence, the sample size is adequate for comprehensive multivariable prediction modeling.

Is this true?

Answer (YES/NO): NO